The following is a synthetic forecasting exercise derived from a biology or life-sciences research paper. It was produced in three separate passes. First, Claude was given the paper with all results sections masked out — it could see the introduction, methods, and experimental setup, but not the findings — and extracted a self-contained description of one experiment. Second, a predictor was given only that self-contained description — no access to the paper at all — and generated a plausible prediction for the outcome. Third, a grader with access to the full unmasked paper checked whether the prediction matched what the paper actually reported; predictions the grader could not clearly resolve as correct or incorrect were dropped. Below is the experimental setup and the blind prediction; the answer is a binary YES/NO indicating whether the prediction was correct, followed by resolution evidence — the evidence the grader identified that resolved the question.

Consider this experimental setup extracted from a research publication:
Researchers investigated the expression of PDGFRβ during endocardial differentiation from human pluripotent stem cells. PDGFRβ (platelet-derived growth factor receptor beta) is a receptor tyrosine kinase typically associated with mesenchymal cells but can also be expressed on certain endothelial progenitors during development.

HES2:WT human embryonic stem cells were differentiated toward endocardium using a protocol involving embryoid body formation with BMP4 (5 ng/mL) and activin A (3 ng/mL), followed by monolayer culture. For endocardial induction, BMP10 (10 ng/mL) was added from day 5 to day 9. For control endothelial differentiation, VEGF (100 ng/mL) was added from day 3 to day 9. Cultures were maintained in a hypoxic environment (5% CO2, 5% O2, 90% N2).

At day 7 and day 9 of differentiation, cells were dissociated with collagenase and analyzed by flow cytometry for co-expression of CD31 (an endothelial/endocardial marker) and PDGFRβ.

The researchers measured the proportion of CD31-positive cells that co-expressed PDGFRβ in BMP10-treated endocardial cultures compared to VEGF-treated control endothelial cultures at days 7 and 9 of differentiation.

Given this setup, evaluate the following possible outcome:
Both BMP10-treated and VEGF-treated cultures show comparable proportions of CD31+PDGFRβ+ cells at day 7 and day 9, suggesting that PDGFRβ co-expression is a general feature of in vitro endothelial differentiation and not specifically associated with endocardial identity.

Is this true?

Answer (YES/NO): NO